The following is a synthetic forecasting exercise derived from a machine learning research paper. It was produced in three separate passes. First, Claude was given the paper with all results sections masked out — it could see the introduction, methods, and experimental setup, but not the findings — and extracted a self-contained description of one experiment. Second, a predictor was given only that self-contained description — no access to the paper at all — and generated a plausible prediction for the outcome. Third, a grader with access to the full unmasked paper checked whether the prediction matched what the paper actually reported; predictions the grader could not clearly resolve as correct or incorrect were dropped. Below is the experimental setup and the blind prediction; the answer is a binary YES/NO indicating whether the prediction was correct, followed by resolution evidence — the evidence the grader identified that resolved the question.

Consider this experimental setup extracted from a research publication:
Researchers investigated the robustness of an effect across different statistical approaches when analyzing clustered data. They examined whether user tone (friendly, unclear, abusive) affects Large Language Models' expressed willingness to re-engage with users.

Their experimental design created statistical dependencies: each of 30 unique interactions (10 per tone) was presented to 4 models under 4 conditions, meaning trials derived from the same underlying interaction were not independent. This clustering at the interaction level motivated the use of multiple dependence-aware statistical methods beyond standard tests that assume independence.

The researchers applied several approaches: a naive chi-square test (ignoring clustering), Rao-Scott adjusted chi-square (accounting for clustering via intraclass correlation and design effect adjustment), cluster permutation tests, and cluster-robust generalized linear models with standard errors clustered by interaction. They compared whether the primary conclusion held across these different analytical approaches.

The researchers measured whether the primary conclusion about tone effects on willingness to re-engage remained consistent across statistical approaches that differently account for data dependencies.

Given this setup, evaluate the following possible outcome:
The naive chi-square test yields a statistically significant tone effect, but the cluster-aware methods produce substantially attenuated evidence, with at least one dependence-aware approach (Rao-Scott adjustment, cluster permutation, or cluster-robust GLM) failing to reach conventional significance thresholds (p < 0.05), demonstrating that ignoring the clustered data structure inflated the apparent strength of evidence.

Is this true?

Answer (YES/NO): NO